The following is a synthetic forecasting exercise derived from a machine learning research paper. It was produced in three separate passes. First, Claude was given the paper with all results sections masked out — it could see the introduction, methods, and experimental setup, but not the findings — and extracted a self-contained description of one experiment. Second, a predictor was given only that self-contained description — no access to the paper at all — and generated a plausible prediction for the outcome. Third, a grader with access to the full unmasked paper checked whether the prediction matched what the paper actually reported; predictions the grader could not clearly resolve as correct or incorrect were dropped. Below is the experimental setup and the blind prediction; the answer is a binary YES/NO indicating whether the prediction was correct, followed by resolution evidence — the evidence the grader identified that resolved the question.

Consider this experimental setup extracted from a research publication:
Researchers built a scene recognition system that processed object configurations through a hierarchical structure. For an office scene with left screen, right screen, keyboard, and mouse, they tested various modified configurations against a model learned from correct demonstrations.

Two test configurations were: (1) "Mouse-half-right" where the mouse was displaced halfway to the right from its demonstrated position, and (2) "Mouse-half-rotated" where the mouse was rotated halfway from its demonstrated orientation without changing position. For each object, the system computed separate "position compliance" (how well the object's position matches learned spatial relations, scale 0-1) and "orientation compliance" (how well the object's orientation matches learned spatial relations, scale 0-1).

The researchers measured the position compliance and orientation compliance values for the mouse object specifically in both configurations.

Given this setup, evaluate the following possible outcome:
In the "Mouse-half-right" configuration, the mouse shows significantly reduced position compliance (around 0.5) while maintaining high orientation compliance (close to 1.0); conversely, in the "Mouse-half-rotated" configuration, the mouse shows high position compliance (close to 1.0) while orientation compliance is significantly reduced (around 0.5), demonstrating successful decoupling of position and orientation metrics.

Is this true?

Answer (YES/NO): NO